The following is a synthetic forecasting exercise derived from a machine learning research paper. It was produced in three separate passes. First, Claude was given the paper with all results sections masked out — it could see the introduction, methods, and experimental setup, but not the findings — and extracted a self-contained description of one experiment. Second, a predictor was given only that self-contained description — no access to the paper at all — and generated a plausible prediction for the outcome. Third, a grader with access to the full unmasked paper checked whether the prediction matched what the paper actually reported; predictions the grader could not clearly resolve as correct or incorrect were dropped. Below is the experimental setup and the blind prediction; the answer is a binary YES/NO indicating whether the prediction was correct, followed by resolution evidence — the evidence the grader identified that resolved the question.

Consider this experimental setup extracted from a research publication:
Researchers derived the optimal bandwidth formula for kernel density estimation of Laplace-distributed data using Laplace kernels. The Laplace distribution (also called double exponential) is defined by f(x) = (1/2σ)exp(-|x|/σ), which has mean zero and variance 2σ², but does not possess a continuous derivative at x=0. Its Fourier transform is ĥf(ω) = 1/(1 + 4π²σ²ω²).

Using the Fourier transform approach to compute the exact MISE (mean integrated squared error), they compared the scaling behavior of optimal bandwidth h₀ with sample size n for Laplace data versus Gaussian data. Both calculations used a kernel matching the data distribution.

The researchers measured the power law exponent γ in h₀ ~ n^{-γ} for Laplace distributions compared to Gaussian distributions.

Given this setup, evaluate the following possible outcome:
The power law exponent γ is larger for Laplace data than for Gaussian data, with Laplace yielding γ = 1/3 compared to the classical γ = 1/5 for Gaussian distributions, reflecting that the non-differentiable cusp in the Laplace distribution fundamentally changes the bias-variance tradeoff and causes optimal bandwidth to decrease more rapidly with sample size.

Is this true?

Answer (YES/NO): NO